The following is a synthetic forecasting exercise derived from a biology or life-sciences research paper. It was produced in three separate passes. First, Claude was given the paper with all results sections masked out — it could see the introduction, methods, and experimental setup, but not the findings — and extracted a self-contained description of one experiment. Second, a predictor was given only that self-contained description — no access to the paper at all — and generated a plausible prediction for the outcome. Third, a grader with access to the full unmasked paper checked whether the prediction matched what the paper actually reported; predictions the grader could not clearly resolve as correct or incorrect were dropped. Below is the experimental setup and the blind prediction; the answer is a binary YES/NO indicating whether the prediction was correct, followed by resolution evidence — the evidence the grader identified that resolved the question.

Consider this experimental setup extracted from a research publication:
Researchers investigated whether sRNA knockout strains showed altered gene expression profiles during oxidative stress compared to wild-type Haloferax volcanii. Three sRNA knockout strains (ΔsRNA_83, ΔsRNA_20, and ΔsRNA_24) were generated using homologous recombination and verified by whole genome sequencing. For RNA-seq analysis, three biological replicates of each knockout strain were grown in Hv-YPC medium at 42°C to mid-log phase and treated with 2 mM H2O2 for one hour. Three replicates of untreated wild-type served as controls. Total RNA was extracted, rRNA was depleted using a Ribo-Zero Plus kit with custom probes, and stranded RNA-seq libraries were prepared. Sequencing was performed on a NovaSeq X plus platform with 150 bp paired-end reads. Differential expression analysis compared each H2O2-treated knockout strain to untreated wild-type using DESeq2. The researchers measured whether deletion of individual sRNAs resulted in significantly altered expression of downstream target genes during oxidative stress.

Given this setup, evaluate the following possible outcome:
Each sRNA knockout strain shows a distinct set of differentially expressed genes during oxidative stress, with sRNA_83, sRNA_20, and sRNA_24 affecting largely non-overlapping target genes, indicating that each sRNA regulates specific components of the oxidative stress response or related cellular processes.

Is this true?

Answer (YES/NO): NO